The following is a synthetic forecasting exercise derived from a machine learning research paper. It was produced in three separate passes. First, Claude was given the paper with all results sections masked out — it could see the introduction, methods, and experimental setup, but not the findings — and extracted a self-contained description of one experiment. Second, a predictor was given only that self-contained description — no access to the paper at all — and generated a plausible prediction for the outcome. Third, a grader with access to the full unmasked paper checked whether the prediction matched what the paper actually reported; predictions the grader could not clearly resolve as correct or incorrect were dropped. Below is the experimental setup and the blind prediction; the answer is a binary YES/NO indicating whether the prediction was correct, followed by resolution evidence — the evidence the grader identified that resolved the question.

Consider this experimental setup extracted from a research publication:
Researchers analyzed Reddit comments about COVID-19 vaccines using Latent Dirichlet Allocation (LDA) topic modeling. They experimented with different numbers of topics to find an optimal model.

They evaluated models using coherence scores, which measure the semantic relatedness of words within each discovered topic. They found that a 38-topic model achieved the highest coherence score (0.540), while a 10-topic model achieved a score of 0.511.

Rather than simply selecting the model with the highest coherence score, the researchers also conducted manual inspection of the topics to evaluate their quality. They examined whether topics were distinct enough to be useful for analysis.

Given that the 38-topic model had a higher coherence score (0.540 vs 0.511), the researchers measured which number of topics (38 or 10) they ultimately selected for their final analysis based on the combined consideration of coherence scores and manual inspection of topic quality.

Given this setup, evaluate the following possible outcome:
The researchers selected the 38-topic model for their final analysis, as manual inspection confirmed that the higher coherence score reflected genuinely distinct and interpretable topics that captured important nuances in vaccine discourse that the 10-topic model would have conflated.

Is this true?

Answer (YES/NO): NO